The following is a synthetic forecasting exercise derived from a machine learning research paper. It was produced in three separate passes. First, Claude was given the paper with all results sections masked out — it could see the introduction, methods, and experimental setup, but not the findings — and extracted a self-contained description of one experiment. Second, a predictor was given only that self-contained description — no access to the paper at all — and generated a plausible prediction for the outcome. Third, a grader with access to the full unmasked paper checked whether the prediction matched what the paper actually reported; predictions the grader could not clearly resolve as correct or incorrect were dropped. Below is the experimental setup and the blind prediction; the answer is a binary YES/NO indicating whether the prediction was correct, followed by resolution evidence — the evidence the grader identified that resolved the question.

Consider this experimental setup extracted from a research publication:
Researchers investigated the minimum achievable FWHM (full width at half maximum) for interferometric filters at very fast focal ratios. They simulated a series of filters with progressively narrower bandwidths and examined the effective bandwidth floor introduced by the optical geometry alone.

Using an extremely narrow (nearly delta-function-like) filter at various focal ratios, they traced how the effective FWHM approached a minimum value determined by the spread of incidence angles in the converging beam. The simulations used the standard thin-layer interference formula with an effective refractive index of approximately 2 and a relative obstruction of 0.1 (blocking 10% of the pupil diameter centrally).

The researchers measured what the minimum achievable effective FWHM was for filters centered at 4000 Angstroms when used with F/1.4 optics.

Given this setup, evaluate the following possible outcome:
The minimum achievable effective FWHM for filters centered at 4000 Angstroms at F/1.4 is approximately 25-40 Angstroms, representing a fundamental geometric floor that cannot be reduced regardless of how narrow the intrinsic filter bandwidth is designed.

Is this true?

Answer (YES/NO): NO